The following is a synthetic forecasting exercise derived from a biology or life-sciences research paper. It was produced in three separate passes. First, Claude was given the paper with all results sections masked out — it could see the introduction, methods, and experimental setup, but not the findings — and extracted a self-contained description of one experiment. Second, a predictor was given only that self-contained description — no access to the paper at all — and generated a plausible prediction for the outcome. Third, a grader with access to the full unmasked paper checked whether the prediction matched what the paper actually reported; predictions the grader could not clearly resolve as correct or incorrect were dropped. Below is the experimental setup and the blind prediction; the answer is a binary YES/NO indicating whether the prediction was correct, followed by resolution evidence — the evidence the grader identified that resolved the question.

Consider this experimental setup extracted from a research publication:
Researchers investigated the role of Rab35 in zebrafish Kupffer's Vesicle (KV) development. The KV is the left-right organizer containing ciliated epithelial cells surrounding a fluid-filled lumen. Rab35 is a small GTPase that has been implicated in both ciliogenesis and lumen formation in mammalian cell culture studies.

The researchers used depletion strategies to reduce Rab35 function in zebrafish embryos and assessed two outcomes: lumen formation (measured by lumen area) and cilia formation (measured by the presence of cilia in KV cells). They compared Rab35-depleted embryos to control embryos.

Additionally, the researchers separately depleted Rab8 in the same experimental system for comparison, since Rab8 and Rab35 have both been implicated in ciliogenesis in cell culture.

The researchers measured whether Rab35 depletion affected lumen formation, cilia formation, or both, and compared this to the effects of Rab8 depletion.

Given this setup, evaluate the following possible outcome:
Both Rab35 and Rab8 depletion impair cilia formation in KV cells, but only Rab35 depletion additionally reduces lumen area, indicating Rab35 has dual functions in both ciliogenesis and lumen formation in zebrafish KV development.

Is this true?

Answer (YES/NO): NO